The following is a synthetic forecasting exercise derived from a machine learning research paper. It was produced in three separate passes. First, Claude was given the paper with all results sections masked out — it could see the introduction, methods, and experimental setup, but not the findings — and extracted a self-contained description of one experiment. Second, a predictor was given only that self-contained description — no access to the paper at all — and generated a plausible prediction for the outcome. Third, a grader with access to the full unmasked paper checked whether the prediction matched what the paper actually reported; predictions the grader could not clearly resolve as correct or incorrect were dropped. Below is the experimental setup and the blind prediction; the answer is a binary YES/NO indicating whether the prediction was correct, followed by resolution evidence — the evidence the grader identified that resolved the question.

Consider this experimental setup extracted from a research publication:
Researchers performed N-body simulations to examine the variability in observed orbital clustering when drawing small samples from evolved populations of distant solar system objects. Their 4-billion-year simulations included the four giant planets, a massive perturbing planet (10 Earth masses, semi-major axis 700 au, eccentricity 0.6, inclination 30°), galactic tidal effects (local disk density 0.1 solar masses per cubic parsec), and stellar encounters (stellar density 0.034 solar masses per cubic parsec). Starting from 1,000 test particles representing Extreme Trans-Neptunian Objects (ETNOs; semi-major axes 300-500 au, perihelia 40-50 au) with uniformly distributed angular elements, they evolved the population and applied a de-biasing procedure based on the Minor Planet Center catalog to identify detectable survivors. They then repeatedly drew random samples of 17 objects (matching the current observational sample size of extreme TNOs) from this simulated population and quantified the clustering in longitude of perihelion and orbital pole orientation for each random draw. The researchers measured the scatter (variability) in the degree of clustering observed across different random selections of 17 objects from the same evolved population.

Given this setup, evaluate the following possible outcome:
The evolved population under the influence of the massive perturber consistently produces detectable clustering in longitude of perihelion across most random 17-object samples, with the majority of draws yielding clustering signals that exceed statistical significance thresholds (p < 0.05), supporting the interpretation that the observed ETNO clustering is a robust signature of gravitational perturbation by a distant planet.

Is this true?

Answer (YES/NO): NO